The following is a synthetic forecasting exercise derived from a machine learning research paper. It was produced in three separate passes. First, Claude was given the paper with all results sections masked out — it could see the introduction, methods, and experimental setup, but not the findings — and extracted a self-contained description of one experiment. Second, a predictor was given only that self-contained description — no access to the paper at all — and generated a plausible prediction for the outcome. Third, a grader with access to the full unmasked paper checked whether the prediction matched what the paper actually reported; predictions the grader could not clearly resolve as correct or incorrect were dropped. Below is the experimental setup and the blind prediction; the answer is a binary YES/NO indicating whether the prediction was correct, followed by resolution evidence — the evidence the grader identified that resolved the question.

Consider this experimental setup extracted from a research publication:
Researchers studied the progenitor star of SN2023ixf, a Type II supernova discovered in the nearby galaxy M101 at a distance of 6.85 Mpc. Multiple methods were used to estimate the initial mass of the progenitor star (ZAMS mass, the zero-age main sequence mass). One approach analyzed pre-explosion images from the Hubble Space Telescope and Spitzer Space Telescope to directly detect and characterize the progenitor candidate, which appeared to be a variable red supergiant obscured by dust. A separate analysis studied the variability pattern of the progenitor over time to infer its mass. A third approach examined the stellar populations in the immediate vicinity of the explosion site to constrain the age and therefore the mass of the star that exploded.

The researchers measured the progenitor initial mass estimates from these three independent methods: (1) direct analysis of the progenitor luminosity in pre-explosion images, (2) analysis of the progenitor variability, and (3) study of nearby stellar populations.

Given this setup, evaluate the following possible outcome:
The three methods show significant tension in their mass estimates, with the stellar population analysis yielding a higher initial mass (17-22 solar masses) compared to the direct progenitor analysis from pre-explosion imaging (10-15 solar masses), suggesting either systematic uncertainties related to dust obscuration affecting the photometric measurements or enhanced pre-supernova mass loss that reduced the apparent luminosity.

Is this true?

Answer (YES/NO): NO